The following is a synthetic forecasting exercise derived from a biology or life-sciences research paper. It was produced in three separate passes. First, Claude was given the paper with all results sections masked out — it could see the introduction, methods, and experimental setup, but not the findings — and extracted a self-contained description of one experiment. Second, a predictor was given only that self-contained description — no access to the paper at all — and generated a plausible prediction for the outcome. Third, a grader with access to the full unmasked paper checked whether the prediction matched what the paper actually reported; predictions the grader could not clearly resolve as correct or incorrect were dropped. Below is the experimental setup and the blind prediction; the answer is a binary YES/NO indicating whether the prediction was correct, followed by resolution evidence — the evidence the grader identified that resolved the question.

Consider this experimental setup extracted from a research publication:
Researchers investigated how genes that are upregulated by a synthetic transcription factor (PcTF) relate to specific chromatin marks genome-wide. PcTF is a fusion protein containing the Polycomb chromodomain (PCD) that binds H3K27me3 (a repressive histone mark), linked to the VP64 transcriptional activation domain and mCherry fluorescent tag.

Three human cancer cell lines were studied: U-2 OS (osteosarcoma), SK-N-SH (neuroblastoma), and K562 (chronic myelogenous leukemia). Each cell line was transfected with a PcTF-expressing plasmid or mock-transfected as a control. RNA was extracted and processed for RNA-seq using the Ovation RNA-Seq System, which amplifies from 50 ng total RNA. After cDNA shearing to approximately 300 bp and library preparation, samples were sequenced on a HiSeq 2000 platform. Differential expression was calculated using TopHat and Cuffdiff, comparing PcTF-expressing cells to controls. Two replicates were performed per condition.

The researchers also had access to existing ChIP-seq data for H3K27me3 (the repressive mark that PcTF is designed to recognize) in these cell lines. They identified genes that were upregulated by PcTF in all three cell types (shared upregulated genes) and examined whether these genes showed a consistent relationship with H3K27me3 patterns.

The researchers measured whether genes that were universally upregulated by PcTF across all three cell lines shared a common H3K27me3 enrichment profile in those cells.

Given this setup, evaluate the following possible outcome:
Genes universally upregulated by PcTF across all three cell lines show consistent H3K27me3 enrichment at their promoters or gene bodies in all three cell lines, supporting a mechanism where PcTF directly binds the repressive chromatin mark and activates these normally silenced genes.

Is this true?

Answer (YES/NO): NO